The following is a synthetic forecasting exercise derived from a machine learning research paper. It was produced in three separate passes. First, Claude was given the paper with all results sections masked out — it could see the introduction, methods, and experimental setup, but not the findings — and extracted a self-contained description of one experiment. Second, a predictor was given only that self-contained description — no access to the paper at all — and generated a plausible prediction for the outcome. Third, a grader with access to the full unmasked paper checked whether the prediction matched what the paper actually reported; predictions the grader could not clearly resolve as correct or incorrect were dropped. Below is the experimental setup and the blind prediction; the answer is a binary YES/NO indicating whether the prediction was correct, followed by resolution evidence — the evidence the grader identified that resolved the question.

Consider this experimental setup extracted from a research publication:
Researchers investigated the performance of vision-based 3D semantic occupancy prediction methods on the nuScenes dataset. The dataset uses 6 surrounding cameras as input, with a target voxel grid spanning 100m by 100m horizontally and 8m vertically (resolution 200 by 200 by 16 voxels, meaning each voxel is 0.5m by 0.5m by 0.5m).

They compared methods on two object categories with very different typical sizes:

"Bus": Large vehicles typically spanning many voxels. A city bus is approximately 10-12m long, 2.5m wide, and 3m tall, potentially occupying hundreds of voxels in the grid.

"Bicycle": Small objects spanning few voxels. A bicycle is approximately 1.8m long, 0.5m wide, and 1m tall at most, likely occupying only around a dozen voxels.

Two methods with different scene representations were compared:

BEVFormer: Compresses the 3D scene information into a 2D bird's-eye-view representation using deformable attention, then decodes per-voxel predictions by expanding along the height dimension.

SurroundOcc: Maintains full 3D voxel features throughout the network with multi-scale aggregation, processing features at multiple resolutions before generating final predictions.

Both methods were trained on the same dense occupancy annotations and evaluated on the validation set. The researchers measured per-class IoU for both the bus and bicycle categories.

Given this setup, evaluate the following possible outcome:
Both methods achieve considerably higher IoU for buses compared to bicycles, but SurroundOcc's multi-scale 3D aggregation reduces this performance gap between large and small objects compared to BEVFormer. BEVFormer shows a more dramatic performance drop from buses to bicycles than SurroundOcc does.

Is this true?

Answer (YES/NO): YES